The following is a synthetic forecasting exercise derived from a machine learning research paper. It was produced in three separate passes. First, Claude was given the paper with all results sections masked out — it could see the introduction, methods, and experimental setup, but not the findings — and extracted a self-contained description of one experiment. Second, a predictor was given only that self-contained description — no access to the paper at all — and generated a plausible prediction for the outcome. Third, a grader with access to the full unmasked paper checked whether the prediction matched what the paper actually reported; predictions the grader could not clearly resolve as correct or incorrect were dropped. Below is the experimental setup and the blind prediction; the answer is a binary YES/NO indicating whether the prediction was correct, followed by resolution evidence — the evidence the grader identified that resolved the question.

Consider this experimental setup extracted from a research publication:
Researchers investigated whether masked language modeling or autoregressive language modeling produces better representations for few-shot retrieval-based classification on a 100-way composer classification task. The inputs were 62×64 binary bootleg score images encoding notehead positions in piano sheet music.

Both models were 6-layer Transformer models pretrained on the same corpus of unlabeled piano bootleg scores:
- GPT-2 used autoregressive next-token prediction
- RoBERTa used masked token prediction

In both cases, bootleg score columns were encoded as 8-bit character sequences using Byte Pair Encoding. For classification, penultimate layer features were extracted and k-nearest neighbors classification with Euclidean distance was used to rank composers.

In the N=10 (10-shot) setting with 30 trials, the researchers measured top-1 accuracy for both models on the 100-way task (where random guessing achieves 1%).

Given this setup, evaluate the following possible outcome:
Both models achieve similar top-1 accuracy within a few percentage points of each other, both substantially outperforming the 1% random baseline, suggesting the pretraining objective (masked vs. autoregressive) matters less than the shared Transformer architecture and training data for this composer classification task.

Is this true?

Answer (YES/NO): YES